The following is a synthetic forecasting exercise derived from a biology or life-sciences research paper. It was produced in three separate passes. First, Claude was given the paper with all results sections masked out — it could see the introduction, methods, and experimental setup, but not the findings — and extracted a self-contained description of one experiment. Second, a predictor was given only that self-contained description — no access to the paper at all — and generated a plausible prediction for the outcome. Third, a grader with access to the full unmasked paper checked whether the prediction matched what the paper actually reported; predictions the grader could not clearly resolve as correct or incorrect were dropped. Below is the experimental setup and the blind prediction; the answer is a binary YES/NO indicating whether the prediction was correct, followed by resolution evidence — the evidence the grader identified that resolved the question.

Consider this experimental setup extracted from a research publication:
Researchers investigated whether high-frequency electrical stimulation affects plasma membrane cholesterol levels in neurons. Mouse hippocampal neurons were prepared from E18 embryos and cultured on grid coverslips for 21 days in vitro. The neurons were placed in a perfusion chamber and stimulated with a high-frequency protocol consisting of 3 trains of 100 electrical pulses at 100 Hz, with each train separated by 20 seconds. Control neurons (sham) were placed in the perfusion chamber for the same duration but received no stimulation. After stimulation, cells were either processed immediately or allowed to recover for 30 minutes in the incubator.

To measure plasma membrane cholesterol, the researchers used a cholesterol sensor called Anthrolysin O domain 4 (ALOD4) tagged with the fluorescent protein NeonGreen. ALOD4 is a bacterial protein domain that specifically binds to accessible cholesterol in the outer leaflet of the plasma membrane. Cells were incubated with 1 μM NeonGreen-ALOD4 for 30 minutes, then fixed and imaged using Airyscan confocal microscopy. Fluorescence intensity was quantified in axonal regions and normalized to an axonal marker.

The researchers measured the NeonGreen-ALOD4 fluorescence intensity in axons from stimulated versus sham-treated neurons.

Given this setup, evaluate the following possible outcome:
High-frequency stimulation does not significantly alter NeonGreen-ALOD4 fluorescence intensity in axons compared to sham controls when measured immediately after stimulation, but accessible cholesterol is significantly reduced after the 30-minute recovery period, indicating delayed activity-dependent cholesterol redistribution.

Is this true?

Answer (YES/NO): NO